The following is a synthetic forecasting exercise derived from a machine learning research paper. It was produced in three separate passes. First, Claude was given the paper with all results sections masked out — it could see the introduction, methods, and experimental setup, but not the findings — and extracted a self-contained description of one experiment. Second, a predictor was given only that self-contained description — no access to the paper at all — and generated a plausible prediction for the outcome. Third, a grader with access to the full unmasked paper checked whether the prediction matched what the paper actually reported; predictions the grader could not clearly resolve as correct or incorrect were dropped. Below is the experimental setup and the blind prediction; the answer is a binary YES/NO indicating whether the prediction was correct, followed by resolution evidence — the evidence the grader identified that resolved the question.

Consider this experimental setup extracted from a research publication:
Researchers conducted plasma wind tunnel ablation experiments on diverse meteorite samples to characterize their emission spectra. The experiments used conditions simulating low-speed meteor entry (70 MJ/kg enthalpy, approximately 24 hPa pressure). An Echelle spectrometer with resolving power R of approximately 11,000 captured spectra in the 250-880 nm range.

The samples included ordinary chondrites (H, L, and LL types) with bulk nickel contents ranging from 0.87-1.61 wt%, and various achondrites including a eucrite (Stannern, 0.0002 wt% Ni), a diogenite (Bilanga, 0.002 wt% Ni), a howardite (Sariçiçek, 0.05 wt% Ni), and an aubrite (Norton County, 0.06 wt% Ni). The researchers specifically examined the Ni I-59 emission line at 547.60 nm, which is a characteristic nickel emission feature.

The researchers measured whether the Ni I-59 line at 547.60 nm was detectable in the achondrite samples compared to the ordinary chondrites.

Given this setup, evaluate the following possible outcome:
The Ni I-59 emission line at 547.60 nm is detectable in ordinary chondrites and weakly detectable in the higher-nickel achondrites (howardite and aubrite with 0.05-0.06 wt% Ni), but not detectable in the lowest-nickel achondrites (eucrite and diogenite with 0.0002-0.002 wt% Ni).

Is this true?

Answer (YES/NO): NO